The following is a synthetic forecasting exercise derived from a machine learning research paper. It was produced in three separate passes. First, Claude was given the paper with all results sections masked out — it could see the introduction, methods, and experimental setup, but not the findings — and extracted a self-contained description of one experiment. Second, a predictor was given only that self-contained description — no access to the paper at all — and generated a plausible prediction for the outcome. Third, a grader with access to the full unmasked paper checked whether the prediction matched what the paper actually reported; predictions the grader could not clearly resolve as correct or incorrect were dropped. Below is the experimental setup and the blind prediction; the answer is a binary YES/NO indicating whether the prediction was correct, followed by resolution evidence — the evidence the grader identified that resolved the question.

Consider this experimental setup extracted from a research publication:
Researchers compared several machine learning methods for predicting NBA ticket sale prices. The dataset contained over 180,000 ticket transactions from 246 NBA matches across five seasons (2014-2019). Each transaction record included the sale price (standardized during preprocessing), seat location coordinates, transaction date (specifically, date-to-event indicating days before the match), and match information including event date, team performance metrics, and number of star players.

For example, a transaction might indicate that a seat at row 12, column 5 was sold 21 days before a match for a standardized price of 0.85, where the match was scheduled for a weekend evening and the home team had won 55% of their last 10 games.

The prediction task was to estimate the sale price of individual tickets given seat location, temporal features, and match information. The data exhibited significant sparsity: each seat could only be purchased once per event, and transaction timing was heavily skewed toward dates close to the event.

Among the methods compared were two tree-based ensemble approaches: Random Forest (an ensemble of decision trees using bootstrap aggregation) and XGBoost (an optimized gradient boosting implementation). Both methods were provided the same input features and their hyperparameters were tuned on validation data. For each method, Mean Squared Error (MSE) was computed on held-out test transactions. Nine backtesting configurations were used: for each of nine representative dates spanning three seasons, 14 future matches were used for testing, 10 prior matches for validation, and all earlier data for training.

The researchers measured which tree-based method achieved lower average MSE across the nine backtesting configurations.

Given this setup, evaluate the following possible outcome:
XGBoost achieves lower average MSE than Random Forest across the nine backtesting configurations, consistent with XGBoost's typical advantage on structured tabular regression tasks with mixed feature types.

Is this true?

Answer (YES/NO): YES